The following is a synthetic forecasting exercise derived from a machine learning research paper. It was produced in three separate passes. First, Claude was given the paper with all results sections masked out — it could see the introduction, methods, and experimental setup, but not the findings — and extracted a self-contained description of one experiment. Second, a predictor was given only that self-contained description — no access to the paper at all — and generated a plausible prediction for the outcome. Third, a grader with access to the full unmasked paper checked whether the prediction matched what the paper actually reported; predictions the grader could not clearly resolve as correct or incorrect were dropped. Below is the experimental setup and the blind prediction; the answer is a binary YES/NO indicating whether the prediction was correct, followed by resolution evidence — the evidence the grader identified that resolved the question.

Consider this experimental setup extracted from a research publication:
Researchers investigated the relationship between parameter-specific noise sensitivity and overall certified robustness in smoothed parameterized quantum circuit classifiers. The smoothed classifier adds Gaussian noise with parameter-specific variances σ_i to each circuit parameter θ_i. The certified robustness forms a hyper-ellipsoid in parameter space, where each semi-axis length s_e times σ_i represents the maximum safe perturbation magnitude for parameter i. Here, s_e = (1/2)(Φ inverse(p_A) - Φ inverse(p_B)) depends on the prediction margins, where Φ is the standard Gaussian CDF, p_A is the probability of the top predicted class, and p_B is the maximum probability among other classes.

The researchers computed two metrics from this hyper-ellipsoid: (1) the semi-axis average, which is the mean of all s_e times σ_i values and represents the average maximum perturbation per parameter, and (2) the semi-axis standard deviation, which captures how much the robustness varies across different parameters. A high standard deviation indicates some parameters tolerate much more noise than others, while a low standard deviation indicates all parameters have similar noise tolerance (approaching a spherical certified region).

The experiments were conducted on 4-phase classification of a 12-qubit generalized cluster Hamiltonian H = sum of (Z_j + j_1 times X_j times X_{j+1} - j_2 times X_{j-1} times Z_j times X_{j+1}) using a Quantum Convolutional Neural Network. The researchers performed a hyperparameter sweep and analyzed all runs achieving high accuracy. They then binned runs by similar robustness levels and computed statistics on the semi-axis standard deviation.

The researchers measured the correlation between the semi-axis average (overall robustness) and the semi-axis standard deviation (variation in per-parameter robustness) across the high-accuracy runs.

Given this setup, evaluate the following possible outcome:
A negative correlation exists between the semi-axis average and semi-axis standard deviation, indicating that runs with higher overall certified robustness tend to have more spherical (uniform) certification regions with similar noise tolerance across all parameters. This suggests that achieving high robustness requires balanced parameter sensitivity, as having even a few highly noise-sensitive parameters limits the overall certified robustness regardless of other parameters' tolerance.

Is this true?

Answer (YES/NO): NO